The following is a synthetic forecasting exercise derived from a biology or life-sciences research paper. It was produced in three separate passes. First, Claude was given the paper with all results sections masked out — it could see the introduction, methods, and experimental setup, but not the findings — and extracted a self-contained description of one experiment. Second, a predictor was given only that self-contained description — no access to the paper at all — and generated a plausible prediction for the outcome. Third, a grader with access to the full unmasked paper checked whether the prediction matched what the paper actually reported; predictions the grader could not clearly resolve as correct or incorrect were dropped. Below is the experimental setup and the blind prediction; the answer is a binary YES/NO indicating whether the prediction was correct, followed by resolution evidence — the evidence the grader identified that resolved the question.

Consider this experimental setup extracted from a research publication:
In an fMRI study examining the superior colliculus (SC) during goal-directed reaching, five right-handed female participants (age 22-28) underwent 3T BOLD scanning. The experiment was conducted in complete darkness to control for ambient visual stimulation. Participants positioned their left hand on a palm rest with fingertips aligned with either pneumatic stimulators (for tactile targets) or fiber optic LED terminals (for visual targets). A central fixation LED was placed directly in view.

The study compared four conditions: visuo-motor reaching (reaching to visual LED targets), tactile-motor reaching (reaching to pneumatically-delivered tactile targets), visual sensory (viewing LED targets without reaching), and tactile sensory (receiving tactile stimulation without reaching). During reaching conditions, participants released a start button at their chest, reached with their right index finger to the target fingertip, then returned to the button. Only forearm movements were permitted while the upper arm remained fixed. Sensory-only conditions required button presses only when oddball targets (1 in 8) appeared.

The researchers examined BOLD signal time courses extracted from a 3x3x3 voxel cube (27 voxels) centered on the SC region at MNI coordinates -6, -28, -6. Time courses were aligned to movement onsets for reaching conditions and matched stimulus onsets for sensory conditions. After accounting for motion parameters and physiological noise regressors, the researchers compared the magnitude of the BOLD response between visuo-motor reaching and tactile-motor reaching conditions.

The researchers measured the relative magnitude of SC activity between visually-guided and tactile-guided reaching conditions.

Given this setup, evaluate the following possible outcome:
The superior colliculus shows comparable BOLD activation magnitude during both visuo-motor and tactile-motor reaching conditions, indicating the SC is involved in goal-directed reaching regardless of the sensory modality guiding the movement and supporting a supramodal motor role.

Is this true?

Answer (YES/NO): YES